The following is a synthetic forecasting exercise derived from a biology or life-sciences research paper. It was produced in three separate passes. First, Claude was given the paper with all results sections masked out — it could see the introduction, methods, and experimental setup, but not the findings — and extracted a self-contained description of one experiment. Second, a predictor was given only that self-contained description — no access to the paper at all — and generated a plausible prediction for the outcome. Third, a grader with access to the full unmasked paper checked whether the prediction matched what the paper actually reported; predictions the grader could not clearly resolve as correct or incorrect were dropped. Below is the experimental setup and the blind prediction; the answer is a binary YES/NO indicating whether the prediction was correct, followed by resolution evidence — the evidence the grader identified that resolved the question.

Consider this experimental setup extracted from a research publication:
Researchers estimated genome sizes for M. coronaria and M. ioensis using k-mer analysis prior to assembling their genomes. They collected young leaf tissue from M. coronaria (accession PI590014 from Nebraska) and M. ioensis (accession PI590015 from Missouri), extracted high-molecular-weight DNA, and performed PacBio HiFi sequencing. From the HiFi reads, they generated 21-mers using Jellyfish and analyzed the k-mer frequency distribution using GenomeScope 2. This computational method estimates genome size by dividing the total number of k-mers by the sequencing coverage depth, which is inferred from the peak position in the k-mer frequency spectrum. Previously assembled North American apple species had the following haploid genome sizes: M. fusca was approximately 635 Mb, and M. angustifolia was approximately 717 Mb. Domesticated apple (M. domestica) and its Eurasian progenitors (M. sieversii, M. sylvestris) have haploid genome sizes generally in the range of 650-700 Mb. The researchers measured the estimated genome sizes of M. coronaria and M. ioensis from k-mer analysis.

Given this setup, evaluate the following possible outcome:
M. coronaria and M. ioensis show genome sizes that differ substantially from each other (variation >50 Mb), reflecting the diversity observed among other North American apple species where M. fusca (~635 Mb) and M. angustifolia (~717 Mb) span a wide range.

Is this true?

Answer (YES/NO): NO